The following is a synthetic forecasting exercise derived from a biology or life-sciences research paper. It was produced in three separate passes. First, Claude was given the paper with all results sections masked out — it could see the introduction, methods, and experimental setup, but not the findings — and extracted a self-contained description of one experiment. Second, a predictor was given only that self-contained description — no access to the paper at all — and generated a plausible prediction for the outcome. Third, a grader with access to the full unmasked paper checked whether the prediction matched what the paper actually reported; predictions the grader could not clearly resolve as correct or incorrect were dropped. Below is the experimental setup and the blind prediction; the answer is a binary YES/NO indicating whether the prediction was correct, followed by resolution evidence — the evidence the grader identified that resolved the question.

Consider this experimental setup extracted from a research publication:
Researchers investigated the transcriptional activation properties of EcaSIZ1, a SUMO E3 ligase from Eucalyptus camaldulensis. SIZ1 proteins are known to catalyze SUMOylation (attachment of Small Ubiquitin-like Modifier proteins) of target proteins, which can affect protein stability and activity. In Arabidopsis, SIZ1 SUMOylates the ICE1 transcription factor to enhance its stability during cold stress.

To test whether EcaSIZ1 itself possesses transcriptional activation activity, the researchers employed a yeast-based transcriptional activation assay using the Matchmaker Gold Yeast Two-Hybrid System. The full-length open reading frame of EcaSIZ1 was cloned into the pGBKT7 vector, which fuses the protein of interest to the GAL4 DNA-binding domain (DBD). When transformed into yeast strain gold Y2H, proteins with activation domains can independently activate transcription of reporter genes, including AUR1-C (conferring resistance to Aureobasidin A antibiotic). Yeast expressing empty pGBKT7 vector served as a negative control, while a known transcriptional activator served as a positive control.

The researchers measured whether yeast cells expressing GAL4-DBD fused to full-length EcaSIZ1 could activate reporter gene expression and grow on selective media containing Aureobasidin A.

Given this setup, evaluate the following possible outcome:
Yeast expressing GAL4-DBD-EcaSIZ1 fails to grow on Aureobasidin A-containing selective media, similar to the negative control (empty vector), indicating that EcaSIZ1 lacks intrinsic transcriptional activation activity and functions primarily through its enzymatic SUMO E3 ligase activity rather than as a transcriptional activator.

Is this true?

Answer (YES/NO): NO